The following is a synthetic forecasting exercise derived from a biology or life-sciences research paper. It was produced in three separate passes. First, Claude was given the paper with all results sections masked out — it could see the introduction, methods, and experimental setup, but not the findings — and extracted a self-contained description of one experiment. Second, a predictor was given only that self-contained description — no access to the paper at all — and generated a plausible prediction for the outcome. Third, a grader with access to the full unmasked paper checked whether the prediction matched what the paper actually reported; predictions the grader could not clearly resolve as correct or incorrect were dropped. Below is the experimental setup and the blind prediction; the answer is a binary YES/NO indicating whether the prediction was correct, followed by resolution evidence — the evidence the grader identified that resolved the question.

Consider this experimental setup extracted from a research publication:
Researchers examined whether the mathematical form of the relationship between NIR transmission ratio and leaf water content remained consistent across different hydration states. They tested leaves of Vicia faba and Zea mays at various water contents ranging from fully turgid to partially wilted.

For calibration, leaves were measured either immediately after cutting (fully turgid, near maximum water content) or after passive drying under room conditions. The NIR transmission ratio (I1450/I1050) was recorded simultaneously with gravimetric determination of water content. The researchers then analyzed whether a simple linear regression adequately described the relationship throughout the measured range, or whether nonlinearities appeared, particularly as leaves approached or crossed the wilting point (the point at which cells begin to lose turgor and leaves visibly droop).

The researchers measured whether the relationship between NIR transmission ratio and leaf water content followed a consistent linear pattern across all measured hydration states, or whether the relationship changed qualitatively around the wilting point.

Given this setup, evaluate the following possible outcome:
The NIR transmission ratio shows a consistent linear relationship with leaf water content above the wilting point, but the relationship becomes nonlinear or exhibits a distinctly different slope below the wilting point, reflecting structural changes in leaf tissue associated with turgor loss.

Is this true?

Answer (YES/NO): YES